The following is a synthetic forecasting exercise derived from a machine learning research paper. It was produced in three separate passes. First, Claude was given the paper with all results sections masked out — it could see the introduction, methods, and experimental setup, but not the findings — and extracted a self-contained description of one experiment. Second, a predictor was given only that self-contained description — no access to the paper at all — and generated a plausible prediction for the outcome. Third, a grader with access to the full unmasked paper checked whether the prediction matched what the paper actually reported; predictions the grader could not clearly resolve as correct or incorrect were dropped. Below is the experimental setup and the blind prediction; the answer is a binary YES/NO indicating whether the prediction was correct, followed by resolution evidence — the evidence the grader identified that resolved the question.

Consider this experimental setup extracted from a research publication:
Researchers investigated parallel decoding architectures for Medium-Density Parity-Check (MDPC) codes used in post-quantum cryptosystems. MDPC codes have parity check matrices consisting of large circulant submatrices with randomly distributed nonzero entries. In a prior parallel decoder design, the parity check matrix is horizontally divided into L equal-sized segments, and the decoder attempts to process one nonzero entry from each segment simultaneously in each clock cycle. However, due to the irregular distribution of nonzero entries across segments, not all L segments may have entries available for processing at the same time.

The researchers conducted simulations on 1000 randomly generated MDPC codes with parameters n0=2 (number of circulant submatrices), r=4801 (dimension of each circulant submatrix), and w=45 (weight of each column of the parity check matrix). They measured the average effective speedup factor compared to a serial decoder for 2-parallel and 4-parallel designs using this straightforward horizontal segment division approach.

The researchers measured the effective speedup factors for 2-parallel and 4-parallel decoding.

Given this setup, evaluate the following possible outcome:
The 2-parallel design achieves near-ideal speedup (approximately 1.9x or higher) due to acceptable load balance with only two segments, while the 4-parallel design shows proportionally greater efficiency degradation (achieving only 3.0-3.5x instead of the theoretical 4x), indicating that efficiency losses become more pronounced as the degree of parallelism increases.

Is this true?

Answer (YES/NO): NO